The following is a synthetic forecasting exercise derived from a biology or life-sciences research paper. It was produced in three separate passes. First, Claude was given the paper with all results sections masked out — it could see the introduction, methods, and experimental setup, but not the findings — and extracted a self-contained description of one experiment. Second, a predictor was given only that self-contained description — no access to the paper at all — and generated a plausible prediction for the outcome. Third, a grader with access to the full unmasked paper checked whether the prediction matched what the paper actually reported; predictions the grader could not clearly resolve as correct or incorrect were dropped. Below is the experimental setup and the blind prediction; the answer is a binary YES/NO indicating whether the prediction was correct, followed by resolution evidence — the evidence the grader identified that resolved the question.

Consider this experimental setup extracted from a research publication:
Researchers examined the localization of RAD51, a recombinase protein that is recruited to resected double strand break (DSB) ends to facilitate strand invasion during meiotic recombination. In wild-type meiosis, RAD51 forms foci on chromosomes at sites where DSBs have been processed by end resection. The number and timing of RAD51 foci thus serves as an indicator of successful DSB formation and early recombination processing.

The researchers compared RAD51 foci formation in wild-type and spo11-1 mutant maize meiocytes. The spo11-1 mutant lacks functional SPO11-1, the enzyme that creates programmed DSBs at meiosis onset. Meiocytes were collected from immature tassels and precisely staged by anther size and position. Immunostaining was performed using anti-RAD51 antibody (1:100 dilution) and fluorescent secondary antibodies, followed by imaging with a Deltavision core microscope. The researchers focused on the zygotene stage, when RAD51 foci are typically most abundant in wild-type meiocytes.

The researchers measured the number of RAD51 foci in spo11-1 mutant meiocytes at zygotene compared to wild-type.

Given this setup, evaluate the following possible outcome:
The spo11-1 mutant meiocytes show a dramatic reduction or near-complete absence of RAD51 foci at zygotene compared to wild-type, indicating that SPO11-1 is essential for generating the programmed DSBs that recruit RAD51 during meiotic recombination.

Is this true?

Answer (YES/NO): YES